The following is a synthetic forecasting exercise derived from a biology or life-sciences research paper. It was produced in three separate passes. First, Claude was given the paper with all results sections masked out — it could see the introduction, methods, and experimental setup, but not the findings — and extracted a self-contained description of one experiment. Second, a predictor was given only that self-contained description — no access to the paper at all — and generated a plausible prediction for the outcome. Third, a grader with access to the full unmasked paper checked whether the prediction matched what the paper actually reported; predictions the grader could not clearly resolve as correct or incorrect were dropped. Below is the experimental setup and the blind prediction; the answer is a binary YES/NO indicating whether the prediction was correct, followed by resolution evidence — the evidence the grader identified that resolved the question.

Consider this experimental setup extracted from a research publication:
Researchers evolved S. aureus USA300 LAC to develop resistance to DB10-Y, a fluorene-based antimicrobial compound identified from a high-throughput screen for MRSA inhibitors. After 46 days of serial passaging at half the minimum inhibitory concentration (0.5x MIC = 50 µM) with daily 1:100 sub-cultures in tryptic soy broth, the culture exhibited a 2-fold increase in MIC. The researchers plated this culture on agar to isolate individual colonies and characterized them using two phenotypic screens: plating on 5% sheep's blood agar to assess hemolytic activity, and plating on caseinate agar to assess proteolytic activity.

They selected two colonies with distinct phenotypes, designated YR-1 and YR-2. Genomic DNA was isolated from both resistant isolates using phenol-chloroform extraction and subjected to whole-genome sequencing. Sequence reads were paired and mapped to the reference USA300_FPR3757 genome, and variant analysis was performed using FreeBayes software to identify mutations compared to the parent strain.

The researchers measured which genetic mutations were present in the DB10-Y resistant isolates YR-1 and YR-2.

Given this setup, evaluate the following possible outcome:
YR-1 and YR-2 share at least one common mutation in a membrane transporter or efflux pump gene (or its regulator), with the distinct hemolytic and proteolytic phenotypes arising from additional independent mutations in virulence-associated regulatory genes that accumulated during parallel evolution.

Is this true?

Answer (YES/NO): NO